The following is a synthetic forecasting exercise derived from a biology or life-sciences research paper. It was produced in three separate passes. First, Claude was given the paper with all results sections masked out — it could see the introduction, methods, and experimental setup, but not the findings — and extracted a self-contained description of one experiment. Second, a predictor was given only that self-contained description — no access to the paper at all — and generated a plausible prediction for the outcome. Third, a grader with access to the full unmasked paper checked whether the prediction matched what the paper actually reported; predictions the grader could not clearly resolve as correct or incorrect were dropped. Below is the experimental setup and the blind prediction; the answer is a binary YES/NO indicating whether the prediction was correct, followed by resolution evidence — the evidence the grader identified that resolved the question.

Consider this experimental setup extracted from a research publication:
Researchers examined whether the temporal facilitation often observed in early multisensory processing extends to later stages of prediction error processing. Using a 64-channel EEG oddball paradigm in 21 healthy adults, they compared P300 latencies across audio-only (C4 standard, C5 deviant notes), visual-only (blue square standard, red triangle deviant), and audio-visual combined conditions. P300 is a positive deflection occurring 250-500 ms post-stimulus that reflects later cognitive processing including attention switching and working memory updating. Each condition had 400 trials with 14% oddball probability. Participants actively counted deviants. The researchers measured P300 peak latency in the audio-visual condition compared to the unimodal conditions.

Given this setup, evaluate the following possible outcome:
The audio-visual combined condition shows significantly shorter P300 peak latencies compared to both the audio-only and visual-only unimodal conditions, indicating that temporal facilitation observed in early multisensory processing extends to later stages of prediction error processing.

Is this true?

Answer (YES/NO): NO